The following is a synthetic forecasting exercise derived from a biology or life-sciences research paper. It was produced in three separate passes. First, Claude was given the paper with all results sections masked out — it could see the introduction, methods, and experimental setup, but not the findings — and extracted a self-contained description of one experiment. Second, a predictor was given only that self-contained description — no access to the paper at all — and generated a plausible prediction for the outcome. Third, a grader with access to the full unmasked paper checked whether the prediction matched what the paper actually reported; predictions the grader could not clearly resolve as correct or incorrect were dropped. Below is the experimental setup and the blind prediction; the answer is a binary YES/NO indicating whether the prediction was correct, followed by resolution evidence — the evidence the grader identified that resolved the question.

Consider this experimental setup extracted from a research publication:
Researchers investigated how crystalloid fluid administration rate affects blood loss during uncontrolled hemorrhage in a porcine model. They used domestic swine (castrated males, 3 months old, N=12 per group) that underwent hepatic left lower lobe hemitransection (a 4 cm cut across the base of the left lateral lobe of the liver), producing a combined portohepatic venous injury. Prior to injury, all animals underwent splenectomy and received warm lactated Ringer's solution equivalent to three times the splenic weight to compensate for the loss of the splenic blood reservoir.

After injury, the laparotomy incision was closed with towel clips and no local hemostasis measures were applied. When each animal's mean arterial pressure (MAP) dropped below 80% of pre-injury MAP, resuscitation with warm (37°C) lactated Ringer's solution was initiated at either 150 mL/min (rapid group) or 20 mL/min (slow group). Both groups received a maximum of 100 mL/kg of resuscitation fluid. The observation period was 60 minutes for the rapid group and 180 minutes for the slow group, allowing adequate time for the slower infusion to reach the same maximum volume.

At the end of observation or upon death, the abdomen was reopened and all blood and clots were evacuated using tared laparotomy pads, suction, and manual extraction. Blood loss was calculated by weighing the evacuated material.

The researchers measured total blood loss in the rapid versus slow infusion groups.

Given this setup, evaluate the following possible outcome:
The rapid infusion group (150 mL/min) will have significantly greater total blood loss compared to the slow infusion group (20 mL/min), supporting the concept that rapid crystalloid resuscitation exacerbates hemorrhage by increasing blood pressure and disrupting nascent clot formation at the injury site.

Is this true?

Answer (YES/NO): YES